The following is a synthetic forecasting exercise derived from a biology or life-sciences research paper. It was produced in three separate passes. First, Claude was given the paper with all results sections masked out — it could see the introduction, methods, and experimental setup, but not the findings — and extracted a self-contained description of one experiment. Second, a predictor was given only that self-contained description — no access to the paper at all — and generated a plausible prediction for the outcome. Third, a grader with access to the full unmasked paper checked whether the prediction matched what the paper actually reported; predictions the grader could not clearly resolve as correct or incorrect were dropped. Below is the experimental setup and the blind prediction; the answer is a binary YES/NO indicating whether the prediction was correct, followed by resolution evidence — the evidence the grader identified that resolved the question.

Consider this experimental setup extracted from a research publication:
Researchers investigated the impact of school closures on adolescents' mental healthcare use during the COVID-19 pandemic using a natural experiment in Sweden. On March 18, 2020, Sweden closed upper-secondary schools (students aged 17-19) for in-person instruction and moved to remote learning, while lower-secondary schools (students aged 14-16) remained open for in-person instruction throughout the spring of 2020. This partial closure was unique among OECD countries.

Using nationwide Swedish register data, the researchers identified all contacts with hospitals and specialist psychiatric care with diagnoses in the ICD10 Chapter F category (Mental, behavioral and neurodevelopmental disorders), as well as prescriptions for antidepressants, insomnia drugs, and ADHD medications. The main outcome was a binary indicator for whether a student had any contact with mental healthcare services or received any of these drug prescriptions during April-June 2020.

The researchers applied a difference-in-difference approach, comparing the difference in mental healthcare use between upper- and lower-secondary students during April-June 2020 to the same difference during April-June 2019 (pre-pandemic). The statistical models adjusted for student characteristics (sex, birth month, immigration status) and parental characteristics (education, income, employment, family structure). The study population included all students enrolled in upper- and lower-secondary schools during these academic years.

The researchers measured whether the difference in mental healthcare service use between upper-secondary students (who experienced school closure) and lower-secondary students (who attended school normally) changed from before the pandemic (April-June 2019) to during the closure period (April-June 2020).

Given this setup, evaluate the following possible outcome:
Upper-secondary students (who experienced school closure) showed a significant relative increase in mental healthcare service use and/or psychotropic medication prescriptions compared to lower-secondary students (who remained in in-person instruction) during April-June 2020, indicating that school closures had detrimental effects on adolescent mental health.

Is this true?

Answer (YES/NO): NO